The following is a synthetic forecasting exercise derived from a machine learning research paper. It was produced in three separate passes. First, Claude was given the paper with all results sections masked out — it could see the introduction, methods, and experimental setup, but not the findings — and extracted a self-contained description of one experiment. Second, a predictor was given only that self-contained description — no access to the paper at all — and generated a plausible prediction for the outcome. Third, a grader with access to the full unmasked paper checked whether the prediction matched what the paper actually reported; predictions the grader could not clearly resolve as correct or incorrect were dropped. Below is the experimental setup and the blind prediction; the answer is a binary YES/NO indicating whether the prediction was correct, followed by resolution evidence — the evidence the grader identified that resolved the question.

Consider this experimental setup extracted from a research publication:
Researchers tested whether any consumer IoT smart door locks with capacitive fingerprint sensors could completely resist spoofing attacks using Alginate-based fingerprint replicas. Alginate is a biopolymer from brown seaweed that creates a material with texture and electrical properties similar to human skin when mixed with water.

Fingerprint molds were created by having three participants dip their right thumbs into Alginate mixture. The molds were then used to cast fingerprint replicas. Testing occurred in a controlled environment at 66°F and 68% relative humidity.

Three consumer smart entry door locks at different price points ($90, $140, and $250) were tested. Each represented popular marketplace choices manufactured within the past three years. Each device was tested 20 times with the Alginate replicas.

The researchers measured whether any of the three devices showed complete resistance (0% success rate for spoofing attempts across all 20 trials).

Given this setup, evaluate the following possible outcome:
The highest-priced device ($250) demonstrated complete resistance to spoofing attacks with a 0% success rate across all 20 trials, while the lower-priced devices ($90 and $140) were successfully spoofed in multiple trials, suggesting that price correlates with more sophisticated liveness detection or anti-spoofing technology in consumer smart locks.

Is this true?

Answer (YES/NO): NO